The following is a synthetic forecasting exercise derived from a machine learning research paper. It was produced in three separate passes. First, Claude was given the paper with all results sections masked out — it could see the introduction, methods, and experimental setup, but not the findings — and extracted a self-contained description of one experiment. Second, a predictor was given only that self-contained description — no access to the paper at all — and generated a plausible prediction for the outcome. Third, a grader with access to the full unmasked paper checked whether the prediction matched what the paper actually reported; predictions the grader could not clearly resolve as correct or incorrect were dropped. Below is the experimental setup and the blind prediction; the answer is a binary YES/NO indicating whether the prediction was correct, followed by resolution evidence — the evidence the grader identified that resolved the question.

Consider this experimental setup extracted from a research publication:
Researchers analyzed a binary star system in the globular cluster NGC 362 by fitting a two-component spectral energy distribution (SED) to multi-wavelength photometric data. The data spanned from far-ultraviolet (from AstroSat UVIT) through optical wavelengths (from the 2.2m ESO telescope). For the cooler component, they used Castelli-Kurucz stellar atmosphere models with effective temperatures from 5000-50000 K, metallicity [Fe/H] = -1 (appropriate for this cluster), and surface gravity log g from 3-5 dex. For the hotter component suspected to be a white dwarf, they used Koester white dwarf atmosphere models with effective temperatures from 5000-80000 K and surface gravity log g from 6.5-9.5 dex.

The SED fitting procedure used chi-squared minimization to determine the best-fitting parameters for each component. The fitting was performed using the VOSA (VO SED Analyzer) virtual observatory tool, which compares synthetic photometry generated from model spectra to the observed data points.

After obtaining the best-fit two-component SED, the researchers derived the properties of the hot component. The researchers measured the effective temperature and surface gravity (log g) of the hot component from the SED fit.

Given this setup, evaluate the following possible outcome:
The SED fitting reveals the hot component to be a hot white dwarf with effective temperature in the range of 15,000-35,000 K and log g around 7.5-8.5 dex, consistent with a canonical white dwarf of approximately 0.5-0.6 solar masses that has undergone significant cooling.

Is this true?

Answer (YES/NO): NO